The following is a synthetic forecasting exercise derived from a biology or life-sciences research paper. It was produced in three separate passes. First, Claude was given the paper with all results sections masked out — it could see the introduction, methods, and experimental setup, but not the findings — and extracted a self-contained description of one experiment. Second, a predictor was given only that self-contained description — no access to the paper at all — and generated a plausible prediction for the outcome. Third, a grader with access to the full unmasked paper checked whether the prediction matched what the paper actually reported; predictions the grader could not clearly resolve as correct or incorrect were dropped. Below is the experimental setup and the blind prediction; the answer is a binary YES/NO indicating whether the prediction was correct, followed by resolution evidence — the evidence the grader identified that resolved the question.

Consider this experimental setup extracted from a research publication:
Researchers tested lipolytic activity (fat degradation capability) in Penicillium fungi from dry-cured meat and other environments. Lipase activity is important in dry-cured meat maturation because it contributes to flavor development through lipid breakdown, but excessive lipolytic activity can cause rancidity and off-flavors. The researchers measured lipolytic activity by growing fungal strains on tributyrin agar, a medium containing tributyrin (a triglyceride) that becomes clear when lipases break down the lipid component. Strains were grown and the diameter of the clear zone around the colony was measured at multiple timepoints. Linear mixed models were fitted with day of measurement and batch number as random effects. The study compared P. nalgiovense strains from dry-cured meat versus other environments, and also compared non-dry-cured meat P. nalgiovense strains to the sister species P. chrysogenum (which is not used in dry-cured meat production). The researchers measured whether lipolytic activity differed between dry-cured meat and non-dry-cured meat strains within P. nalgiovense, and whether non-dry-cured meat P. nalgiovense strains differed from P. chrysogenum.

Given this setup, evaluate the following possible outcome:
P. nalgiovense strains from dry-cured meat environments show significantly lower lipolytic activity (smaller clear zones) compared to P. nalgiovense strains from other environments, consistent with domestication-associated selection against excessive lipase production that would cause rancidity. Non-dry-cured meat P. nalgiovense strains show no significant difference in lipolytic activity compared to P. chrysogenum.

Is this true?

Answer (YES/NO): YES